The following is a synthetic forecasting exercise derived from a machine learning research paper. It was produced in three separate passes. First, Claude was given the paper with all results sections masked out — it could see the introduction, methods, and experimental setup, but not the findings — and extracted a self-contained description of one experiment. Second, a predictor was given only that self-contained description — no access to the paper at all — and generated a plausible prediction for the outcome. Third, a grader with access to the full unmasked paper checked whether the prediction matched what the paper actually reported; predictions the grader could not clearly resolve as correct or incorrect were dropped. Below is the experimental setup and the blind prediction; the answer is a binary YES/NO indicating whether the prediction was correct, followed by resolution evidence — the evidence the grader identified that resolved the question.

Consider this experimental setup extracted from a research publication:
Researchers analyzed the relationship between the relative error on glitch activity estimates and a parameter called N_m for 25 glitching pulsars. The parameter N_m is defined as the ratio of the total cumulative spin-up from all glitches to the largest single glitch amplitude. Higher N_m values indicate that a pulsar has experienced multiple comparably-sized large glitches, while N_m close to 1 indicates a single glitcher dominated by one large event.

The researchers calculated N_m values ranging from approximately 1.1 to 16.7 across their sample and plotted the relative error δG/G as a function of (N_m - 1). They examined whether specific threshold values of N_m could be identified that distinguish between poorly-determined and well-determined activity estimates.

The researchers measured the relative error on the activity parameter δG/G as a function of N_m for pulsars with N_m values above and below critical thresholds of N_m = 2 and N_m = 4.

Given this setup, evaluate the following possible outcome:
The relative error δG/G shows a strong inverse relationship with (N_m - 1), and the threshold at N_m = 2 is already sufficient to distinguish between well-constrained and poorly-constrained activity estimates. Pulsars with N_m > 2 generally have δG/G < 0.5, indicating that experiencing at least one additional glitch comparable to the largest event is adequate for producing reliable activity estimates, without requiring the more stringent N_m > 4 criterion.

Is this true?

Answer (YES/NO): NO